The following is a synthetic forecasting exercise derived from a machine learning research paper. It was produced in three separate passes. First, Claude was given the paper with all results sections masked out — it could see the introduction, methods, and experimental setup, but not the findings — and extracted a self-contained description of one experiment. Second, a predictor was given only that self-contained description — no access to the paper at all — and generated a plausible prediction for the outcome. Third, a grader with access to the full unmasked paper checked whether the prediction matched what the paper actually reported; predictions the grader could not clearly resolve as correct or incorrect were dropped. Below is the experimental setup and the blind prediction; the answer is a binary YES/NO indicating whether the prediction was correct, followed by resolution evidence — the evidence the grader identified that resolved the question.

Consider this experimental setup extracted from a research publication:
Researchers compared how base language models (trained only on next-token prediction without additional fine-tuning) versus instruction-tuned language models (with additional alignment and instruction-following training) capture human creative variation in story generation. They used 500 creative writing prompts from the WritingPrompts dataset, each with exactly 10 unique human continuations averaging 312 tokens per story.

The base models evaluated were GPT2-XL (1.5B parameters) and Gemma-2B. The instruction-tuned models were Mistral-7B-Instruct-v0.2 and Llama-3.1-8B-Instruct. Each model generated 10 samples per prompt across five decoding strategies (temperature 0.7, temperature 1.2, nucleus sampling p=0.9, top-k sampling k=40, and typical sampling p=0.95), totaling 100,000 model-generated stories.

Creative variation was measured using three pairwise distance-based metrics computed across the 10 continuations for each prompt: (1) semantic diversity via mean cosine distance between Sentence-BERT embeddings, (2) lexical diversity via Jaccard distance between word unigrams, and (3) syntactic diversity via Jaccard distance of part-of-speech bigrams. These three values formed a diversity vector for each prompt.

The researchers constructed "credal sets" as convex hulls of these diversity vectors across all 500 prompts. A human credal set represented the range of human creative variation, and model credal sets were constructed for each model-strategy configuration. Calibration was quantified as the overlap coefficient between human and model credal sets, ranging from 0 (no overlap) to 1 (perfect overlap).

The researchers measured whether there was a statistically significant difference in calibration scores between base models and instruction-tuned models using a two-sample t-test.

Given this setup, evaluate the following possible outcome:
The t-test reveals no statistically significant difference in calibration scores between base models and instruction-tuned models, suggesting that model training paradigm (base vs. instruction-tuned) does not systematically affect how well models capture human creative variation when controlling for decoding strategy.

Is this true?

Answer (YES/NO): YES